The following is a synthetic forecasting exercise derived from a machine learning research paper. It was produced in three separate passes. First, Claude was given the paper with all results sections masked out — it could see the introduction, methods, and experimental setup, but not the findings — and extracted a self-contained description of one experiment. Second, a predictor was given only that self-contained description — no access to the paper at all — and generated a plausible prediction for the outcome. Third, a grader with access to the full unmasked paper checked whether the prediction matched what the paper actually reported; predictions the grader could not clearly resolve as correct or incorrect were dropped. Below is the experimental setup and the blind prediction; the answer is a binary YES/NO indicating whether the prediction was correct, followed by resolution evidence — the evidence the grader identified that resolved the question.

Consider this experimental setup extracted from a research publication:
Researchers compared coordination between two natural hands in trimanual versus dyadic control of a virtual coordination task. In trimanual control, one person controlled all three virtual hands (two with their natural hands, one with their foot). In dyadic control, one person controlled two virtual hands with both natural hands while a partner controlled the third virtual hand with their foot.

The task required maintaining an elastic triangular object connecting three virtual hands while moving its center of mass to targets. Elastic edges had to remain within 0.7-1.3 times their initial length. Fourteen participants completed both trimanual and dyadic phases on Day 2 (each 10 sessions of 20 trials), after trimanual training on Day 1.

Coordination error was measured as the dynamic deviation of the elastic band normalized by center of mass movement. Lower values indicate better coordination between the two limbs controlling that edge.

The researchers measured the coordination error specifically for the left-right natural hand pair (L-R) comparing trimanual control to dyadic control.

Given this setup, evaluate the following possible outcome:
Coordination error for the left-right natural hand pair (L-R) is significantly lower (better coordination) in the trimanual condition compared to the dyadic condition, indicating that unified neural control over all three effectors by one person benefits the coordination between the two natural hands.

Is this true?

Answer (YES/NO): NO